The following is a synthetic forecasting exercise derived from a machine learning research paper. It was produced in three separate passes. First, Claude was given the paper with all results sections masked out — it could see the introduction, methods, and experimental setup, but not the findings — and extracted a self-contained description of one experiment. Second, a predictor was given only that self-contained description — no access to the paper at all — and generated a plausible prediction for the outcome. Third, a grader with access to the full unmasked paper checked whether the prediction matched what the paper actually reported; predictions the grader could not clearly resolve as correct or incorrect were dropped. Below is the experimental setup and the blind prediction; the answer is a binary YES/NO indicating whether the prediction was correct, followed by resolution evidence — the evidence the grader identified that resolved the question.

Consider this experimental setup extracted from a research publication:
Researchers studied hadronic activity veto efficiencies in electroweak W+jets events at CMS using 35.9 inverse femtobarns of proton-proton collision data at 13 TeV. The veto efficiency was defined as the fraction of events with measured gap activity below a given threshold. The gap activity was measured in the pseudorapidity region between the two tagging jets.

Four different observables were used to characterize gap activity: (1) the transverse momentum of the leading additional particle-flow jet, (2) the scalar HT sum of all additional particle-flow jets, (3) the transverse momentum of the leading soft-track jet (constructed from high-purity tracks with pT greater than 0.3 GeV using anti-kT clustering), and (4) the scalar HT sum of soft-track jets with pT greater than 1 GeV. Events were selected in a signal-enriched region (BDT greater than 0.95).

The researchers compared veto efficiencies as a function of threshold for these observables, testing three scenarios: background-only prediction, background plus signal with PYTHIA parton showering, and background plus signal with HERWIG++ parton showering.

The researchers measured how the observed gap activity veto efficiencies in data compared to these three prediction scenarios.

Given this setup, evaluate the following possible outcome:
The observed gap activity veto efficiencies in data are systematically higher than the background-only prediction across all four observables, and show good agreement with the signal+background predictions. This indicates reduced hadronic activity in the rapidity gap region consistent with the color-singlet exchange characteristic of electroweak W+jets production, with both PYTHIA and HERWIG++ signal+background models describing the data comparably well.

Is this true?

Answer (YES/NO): NO